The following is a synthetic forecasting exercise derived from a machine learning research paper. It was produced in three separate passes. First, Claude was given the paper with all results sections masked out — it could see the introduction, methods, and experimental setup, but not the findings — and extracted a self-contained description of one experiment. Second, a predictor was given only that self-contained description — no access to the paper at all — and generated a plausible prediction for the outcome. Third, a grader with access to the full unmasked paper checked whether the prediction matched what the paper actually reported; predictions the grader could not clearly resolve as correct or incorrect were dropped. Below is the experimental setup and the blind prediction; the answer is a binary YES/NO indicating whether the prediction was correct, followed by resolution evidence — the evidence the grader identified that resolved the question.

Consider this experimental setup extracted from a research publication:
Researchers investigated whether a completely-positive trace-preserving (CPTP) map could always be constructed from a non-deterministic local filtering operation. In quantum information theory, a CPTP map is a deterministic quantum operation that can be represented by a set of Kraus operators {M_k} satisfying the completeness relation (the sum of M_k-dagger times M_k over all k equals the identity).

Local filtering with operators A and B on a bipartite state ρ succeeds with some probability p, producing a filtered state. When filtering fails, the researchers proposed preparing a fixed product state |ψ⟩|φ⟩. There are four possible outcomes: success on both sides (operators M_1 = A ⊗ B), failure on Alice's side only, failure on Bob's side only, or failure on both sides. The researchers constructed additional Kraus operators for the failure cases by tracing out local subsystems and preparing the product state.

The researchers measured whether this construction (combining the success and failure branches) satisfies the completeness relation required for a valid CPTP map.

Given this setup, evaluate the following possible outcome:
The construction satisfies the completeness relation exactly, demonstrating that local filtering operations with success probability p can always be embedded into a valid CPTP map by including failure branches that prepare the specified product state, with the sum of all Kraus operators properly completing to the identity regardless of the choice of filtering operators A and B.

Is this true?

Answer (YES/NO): YES